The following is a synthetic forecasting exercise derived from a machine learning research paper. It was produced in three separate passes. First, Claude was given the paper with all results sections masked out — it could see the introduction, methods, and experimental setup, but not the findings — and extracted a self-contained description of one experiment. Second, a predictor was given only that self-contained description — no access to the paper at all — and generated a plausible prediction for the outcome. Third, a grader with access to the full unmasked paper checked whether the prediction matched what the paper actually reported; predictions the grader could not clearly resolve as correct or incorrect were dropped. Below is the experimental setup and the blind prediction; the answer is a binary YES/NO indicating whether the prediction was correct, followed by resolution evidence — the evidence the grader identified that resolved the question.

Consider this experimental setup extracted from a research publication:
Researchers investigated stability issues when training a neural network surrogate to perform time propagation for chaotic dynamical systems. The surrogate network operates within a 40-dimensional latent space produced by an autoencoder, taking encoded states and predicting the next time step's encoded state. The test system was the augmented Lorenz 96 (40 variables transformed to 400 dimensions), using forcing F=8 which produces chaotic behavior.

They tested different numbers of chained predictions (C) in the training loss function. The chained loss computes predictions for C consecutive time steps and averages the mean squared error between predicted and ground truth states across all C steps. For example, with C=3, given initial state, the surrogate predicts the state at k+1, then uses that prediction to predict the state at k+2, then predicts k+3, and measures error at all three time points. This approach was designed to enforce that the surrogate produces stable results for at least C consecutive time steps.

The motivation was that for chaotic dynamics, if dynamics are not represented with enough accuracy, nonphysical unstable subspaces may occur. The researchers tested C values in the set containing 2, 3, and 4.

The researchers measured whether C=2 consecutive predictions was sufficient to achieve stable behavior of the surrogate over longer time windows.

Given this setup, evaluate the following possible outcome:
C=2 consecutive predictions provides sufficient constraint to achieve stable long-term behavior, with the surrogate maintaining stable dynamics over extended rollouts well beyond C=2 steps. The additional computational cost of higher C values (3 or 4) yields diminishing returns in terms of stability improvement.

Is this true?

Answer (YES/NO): NO